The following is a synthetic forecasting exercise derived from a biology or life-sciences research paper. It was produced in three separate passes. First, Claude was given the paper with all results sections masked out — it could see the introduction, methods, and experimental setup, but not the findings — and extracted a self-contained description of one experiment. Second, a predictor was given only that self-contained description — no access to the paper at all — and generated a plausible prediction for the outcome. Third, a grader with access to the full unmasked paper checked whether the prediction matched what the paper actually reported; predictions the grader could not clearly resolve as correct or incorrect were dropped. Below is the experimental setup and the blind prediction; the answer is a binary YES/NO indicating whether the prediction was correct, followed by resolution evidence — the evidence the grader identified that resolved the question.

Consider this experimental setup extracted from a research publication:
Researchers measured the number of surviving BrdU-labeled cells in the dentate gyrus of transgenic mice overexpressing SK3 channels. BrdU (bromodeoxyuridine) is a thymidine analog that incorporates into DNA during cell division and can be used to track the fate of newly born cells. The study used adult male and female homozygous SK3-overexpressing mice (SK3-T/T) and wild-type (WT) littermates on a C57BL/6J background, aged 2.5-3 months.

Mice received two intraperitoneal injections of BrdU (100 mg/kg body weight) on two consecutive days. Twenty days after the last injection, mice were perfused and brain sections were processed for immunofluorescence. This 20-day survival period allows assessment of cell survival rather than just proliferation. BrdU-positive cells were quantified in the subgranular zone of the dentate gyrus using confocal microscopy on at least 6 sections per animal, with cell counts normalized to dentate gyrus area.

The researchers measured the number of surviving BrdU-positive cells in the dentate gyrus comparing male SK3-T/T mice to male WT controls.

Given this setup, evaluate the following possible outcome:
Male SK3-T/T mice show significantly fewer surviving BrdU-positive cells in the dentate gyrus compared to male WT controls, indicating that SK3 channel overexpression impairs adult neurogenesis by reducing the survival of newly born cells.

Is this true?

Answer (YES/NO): NO